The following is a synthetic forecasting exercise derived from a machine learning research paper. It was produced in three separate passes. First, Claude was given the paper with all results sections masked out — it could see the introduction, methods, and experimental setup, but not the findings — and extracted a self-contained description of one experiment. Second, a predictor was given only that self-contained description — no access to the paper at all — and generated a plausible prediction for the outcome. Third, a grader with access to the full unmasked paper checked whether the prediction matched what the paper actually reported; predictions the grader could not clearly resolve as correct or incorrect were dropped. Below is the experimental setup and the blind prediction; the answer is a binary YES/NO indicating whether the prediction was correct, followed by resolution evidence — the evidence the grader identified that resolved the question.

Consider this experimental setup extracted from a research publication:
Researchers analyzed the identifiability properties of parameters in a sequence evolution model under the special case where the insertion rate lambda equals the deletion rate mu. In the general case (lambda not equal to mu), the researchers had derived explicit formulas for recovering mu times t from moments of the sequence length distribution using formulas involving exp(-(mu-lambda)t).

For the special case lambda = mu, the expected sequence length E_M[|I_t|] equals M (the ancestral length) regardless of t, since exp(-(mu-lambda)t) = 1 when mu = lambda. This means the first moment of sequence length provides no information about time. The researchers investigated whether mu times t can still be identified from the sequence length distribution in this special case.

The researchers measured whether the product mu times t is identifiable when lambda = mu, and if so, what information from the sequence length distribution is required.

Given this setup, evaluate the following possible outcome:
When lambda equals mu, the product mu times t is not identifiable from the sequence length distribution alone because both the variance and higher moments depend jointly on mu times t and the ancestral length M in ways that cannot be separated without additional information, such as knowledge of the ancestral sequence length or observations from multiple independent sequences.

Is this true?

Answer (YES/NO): NO